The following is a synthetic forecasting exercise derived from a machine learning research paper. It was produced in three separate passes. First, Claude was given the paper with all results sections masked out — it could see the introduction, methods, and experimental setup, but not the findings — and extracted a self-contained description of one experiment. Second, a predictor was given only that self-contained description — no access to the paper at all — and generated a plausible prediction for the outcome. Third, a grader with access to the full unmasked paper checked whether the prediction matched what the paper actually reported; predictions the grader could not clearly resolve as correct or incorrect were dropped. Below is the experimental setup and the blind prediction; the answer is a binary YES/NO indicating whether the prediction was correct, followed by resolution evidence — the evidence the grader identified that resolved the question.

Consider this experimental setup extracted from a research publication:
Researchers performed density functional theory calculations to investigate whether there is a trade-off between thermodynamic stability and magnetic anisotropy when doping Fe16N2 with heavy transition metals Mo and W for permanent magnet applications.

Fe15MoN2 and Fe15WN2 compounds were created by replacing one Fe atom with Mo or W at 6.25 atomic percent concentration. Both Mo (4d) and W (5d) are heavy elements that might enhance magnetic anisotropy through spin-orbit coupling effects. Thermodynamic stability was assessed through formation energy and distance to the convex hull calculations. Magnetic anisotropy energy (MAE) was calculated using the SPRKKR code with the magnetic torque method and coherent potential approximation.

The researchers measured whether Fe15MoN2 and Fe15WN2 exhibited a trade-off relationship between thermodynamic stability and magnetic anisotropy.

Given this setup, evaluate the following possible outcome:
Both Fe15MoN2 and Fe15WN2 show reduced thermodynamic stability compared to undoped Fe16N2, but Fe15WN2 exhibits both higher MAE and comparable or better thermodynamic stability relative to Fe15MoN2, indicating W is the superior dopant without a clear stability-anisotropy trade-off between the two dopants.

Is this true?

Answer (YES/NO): NO